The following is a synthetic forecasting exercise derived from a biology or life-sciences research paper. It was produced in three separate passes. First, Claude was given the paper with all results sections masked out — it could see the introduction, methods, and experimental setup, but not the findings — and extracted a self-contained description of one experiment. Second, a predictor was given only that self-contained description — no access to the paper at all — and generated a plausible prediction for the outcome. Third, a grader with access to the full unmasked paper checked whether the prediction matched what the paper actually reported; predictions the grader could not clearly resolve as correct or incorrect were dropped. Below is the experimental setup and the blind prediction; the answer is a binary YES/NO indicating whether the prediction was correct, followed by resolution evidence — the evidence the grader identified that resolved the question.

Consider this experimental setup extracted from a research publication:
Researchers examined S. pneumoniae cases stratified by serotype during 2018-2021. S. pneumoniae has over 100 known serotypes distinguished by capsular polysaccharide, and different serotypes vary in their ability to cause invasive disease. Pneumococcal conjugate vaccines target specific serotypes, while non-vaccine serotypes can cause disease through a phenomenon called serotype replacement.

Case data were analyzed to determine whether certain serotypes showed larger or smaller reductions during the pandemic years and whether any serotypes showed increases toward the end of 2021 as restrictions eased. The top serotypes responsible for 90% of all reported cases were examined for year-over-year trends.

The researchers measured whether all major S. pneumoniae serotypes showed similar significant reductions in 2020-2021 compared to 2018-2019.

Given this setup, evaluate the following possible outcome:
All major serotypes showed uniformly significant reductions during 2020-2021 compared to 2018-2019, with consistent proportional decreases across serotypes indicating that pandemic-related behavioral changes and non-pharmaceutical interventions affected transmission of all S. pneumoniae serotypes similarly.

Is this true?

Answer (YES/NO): YES